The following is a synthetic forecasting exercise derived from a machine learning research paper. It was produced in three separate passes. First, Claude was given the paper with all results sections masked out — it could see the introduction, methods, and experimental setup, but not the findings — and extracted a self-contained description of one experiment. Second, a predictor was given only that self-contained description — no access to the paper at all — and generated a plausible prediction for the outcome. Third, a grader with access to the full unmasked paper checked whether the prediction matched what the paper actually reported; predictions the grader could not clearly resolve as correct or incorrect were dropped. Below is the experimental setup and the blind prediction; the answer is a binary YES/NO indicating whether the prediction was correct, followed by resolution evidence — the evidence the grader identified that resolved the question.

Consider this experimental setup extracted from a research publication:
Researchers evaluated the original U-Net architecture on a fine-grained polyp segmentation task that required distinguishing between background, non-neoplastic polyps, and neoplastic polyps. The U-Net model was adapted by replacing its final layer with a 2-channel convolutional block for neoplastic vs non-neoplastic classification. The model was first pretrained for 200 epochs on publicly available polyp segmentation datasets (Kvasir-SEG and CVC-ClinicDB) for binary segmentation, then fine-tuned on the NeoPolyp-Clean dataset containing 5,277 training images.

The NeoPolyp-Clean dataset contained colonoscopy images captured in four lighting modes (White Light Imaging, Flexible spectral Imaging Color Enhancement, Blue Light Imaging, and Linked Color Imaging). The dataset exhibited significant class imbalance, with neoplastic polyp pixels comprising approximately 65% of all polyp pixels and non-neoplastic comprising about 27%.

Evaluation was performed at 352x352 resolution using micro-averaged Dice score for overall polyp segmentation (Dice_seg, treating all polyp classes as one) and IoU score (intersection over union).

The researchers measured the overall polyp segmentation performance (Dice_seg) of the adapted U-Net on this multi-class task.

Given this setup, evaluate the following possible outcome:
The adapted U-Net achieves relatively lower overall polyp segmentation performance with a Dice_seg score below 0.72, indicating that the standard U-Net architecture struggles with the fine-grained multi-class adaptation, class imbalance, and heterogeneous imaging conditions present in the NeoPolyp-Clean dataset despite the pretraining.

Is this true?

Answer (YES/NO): NO